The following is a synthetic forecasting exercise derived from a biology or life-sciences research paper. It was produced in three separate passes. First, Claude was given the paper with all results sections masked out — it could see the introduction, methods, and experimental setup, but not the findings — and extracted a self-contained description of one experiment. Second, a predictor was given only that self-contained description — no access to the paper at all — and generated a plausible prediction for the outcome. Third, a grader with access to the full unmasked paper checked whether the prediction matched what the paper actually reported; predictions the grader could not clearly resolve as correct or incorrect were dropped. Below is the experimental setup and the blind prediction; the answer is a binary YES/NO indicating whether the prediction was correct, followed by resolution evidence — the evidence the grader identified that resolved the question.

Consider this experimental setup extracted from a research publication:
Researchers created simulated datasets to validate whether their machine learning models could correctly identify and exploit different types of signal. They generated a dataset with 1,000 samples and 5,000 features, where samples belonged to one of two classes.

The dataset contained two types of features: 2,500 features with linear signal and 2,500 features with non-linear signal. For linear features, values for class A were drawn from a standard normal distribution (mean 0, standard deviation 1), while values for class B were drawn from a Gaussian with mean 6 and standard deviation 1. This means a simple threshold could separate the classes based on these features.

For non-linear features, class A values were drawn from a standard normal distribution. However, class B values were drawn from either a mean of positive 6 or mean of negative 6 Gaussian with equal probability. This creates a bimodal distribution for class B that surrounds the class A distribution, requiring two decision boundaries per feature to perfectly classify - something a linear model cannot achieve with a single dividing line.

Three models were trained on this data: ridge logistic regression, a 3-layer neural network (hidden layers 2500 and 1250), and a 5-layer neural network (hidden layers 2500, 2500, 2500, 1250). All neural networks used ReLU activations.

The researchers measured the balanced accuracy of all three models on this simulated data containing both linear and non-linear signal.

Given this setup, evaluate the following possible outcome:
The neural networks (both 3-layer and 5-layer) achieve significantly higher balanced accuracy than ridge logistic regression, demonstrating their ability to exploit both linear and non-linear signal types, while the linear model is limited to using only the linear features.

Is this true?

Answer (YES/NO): NO